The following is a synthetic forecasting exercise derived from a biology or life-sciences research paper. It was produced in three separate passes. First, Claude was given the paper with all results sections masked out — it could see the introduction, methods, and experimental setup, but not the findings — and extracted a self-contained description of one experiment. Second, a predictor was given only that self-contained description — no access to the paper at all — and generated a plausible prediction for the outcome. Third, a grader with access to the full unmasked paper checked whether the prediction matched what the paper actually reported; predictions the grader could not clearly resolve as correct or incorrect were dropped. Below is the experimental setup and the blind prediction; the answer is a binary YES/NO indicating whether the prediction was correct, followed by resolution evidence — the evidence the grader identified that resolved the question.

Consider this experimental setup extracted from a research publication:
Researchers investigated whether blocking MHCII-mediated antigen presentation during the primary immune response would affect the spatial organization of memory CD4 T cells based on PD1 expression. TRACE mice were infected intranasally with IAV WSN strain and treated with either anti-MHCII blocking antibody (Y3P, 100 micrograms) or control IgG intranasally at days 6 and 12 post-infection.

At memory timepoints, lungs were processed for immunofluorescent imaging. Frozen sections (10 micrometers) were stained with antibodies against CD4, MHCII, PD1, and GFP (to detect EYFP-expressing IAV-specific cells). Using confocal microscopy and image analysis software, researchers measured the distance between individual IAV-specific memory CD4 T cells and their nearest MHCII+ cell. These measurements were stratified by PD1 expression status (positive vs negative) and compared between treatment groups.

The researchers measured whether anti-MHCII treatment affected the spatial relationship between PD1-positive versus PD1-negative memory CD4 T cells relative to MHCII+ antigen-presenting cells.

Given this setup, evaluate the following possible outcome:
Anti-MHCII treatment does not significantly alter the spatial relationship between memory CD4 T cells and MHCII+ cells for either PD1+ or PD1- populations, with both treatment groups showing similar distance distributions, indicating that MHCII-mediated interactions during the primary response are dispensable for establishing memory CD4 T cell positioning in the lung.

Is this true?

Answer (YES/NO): NO